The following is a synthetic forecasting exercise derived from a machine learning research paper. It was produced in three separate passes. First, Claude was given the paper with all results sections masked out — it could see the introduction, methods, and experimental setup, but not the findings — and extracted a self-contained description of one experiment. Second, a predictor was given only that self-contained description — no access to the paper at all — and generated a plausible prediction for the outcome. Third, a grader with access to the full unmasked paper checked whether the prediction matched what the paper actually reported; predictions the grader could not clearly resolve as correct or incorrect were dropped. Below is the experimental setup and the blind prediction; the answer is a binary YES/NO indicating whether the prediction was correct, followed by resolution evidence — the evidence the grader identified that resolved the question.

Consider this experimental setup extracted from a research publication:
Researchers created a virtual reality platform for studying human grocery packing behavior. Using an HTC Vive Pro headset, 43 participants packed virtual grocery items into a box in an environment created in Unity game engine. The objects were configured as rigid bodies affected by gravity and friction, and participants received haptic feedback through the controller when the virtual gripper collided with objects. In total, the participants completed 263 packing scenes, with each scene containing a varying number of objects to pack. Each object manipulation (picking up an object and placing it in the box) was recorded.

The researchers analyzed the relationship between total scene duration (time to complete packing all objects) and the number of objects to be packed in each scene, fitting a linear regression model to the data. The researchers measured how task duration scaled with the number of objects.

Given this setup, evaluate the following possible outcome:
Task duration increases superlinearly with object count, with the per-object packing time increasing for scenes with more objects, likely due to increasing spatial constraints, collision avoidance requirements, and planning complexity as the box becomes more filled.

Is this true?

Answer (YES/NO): NO